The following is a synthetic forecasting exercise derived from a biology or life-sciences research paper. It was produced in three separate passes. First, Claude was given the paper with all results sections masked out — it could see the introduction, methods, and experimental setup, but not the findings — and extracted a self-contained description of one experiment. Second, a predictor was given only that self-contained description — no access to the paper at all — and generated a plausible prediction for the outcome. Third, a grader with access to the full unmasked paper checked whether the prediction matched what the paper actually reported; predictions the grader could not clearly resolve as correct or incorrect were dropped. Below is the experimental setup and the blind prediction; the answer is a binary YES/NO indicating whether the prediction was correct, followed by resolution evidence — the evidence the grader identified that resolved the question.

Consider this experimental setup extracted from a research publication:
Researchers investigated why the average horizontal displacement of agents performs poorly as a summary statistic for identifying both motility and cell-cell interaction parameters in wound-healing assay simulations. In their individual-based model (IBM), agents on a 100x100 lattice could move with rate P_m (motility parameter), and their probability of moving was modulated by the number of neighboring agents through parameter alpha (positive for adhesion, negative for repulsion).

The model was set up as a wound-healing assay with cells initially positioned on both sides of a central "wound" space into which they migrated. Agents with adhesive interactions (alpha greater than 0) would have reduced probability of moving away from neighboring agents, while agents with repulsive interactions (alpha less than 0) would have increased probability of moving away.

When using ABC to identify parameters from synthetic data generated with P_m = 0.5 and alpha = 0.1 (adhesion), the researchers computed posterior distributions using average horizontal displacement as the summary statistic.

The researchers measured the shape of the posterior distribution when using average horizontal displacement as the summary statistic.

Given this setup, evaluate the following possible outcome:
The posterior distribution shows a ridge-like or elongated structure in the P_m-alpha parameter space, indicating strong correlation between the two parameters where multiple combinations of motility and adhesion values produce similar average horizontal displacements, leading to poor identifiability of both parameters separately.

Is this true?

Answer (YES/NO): YES